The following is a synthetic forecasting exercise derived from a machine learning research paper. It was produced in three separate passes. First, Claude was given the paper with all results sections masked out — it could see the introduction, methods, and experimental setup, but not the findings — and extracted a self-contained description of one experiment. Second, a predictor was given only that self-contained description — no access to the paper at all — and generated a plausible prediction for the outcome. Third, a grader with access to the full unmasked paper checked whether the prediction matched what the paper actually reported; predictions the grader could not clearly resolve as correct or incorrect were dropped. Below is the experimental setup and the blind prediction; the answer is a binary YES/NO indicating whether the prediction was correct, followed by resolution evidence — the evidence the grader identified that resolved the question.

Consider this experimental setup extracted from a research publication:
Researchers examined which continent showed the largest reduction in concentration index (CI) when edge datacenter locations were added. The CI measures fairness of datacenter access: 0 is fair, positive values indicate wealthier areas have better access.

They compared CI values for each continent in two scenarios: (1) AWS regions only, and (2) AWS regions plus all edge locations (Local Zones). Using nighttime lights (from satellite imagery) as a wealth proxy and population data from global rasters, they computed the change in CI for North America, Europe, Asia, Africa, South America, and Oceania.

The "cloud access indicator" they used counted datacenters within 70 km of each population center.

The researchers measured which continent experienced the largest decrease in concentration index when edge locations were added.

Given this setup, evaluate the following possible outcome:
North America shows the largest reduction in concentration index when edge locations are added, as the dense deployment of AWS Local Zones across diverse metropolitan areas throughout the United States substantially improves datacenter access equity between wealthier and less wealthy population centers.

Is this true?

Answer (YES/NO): NO